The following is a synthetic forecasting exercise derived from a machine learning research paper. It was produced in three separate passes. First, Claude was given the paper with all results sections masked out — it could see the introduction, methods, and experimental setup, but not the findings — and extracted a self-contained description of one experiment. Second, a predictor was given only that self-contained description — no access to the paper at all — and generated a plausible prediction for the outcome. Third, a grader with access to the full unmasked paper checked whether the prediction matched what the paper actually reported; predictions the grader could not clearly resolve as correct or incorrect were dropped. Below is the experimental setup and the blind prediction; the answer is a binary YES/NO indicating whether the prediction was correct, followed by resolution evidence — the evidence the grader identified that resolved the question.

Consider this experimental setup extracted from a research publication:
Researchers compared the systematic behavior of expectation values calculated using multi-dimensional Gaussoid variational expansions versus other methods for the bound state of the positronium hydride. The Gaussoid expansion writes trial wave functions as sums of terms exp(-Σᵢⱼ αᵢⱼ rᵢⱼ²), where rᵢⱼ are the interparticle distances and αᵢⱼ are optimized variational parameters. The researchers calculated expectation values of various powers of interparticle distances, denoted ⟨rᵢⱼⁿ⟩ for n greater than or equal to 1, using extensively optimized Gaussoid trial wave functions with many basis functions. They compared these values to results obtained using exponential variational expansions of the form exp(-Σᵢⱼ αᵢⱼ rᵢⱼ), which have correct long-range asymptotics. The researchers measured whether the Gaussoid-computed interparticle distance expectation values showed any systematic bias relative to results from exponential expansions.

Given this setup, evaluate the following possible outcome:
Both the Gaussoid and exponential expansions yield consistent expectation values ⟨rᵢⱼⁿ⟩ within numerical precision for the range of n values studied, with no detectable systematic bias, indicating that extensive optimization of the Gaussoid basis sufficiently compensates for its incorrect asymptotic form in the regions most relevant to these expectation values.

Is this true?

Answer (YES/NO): NO